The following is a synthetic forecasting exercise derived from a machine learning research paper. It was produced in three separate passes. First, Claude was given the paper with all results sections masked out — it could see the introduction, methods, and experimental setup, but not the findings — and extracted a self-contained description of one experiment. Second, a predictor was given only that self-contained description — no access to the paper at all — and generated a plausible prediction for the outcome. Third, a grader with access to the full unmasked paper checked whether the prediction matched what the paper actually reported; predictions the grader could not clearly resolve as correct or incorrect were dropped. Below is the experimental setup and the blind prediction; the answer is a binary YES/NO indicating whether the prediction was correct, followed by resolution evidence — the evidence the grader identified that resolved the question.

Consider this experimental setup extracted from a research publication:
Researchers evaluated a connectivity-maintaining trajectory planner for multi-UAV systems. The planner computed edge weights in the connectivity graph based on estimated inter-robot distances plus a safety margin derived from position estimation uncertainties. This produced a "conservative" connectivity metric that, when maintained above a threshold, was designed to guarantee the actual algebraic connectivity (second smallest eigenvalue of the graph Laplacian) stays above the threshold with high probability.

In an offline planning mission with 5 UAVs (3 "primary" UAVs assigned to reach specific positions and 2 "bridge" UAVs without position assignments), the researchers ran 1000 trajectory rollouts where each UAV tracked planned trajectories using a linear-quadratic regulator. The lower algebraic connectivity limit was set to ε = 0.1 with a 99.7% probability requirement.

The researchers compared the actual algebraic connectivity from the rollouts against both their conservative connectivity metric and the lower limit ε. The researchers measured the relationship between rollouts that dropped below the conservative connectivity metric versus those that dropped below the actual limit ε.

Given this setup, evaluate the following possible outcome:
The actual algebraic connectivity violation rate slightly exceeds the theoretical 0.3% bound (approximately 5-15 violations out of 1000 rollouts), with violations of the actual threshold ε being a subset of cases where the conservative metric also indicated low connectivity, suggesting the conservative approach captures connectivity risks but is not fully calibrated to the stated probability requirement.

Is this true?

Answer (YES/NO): NO